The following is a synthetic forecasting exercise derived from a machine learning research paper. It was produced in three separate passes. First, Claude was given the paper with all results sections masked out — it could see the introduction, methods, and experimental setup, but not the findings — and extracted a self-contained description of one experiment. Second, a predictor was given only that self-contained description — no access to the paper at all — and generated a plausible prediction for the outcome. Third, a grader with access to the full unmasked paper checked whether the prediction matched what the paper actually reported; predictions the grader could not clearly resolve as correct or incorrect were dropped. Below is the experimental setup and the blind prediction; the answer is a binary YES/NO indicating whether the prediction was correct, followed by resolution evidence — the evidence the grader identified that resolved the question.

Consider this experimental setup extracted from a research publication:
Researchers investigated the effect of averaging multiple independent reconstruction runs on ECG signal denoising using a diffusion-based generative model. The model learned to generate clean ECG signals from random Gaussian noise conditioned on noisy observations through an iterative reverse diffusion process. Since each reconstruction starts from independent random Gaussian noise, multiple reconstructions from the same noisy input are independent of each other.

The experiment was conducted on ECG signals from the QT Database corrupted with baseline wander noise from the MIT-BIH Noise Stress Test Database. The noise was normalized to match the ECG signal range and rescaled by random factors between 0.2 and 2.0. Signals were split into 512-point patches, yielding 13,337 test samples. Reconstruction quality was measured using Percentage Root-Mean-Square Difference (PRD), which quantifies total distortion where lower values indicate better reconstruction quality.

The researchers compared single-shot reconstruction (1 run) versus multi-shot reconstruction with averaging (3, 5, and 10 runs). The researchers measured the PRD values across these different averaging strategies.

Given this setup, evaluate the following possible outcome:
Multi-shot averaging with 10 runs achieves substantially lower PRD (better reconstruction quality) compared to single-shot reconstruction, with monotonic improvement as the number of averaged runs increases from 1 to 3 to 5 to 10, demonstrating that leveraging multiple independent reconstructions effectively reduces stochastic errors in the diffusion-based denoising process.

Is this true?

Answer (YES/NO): YES